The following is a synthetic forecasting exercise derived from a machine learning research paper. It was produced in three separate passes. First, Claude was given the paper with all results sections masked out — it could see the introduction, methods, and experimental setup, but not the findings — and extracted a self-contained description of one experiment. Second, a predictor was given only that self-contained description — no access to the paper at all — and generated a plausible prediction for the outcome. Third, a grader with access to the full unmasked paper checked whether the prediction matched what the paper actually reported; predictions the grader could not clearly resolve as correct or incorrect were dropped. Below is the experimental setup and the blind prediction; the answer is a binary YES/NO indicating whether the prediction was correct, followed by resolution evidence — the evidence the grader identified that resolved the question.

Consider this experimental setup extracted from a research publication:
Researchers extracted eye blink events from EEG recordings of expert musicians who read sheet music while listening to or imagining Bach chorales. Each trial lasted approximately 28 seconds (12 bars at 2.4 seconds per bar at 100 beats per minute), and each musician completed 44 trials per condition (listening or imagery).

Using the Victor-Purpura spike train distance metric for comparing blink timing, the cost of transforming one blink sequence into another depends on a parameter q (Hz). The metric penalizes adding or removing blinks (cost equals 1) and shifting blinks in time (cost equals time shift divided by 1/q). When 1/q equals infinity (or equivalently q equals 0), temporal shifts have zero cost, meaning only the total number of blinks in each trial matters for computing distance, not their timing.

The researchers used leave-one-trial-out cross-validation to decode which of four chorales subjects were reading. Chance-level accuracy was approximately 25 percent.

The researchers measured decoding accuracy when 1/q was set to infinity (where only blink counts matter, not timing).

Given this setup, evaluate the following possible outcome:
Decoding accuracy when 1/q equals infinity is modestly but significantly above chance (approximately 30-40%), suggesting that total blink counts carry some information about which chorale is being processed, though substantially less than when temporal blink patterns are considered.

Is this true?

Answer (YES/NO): NO